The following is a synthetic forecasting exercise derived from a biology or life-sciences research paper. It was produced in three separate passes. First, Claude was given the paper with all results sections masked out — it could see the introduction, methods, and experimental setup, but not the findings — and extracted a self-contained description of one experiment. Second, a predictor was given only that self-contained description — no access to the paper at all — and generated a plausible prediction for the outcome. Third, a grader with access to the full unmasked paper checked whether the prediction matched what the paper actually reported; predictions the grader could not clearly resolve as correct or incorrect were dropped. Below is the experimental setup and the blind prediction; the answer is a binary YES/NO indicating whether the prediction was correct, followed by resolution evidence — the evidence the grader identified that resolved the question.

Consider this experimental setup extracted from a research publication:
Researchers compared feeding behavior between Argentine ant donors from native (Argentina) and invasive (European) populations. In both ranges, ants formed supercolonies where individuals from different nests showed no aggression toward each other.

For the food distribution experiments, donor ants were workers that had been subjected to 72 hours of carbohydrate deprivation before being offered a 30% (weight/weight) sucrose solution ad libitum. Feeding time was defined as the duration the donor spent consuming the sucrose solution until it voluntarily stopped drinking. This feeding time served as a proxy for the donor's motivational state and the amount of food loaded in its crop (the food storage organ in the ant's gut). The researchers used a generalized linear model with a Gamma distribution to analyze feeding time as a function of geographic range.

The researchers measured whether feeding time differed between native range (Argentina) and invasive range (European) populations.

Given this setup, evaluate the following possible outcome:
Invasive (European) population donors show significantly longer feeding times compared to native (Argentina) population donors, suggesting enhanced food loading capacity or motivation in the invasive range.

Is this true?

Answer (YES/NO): NO